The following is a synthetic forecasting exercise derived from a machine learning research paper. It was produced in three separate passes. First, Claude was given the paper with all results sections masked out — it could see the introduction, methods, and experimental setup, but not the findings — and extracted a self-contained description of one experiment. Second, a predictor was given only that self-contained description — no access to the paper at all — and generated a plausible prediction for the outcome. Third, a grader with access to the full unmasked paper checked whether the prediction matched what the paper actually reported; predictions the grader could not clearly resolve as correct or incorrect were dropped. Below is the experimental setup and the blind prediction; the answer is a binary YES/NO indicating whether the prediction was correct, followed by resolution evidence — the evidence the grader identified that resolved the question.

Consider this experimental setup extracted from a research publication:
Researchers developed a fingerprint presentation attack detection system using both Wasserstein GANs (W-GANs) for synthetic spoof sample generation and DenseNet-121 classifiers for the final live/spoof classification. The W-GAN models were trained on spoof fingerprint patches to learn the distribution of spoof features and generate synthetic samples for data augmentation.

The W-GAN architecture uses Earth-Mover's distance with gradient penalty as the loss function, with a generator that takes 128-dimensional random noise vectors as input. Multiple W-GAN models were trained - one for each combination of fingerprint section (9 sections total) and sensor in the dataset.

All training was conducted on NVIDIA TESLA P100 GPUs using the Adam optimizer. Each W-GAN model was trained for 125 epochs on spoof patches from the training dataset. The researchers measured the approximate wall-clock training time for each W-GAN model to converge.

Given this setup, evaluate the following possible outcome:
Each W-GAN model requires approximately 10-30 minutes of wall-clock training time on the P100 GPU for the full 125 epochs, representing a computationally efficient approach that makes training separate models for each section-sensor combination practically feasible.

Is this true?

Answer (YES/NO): NO